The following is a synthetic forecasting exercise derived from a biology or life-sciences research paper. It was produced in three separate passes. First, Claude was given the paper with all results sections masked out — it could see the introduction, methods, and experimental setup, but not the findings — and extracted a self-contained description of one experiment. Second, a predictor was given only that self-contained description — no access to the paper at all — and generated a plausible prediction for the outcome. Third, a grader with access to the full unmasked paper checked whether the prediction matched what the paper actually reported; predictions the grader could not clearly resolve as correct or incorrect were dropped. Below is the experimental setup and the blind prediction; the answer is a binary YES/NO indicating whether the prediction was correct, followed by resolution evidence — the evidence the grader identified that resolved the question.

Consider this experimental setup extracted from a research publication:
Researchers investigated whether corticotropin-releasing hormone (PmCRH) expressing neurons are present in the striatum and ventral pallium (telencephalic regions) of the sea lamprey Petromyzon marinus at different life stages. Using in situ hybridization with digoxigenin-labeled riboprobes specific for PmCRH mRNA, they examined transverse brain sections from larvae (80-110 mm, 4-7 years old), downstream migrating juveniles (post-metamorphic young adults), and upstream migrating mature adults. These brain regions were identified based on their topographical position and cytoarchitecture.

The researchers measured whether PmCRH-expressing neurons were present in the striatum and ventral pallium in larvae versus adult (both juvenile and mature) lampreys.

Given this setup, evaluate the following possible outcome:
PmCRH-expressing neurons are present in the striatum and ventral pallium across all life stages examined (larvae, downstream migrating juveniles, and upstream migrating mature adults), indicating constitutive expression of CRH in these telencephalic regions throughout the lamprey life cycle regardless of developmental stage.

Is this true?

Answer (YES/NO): NO